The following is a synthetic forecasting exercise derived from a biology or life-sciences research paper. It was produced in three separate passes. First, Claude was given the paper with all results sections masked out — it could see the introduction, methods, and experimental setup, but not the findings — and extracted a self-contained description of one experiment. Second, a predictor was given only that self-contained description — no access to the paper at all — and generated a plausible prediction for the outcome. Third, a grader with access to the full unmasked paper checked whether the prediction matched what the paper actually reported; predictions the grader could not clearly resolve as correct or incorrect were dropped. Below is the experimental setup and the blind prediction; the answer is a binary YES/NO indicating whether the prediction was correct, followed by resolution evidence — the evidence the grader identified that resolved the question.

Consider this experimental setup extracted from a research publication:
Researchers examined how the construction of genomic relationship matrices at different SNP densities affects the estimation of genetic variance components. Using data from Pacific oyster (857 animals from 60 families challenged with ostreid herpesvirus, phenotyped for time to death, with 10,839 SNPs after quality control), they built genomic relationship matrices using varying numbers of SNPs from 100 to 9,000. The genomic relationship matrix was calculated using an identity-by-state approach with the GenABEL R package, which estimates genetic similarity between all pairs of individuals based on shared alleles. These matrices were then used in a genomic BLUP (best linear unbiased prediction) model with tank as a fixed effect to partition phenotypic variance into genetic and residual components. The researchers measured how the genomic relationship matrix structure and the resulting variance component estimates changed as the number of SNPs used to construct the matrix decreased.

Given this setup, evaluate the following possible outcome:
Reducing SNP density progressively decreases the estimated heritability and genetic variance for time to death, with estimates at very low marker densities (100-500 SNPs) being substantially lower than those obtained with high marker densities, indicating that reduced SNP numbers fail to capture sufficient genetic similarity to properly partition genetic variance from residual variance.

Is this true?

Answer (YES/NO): YES